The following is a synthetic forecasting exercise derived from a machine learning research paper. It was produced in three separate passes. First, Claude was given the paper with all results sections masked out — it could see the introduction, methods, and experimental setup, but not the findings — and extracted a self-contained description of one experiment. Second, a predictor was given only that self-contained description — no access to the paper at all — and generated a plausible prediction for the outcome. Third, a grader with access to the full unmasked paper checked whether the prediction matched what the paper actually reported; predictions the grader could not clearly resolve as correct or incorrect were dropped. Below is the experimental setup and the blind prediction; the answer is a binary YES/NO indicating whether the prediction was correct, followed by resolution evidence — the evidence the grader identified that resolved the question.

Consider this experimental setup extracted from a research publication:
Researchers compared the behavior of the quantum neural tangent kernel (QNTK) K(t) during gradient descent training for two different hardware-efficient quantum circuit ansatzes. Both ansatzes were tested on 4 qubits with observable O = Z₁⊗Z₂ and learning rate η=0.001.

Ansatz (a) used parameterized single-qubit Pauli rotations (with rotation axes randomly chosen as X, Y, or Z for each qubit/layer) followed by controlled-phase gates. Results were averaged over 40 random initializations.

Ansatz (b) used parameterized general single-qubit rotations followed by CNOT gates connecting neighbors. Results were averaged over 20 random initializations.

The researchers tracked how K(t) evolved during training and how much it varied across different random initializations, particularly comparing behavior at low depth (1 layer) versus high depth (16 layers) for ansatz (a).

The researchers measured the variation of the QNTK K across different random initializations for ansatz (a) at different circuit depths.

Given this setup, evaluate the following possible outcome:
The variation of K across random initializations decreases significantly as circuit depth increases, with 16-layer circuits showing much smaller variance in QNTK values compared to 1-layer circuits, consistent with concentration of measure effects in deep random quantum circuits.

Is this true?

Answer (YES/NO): YES